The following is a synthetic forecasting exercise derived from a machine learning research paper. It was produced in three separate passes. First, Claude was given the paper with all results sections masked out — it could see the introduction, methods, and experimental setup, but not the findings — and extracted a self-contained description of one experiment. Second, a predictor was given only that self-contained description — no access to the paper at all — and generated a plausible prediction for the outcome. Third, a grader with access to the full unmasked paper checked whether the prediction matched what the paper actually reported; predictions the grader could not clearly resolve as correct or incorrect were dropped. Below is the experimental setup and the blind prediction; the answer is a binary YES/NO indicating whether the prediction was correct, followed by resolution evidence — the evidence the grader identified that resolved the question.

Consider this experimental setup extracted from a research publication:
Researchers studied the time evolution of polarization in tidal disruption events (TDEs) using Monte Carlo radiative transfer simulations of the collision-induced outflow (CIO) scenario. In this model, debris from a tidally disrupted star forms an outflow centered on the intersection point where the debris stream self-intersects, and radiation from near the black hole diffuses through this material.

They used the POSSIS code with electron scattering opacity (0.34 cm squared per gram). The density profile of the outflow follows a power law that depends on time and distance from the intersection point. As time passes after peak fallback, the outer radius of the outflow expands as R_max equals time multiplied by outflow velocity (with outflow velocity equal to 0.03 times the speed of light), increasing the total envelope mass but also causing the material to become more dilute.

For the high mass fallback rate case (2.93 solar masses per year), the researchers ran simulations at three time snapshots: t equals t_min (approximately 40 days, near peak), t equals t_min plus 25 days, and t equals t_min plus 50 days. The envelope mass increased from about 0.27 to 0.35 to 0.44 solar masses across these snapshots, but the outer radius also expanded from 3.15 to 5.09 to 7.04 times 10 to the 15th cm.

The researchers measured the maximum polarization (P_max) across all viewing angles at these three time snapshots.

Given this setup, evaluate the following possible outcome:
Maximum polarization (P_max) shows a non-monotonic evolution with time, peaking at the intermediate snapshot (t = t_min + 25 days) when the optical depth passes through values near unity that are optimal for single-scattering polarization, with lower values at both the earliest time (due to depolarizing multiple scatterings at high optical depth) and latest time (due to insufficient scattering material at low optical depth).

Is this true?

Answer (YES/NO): NO